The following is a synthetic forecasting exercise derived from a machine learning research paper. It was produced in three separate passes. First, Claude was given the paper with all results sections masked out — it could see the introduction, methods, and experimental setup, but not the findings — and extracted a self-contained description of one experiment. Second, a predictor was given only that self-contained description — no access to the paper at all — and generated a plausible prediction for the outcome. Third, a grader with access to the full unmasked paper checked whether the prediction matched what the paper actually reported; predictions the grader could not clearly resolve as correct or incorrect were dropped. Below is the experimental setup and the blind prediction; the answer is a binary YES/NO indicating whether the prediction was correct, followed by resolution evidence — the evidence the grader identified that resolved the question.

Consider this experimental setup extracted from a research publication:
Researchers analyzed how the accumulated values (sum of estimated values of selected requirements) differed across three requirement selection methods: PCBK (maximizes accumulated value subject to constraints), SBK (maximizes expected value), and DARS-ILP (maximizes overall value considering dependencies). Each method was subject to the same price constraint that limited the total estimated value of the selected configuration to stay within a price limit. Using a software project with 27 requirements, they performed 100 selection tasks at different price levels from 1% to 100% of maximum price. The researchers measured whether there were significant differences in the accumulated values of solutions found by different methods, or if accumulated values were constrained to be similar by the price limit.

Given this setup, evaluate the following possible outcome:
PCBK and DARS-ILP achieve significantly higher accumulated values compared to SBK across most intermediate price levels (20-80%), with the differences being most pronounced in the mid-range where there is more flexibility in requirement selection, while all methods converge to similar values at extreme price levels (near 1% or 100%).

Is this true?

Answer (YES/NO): NO